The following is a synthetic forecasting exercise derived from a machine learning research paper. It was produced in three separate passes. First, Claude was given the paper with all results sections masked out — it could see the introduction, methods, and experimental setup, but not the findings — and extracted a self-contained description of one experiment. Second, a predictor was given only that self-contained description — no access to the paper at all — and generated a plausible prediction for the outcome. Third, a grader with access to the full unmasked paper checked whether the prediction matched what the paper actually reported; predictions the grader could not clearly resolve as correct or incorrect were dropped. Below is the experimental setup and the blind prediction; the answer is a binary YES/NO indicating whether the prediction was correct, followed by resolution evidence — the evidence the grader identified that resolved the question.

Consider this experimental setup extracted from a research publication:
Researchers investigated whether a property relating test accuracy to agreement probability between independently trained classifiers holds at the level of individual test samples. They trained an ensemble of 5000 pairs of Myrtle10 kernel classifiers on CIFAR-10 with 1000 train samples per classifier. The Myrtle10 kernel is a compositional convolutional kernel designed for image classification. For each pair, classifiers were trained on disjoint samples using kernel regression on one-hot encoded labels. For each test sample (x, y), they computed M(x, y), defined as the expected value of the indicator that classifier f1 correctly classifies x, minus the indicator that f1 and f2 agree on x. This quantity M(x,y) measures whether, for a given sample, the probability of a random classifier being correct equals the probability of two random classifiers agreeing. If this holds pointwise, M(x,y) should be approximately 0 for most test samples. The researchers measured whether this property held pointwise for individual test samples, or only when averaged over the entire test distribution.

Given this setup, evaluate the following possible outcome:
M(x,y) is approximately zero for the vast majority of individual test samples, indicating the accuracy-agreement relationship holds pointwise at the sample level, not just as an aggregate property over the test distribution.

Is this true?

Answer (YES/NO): NO